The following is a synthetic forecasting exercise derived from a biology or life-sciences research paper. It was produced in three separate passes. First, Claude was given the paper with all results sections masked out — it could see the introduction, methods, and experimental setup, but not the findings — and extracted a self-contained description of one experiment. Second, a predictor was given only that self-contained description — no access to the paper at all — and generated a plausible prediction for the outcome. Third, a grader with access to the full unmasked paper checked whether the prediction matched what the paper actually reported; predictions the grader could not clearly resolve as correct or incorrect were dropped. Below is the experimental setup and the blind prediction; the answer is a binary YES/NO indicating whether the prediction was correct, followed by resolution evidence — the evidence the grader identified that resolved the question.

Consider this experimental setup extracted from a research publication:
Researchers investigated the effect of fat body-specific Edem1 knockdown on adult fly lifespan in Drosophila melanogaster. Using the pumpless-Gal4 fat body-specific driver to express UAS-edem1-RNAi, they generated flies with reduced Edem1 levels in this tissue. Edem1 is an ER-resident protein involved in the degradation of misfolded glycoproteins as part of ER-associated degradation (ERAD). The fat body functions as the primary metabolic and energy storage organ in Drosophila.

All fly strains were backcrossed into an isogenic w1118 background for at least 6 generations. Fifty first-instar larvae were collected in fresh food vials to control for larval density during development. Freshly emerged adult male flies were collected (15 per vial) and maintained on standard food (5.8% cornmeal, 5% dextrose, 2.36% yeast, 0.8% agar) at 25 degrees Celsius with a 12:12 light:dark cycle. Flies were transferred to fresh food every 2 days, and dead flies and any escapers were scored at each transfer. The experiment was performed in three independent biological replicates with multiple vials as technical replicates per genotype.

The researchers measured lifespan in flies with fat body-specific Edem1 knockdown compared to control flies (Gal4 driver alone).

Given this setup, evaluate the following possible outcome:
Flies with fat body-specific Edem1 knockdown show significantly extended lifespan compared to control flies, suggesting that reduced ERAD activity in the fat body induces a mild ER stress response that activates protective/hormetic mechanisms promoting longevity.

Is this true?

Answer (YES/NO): YES